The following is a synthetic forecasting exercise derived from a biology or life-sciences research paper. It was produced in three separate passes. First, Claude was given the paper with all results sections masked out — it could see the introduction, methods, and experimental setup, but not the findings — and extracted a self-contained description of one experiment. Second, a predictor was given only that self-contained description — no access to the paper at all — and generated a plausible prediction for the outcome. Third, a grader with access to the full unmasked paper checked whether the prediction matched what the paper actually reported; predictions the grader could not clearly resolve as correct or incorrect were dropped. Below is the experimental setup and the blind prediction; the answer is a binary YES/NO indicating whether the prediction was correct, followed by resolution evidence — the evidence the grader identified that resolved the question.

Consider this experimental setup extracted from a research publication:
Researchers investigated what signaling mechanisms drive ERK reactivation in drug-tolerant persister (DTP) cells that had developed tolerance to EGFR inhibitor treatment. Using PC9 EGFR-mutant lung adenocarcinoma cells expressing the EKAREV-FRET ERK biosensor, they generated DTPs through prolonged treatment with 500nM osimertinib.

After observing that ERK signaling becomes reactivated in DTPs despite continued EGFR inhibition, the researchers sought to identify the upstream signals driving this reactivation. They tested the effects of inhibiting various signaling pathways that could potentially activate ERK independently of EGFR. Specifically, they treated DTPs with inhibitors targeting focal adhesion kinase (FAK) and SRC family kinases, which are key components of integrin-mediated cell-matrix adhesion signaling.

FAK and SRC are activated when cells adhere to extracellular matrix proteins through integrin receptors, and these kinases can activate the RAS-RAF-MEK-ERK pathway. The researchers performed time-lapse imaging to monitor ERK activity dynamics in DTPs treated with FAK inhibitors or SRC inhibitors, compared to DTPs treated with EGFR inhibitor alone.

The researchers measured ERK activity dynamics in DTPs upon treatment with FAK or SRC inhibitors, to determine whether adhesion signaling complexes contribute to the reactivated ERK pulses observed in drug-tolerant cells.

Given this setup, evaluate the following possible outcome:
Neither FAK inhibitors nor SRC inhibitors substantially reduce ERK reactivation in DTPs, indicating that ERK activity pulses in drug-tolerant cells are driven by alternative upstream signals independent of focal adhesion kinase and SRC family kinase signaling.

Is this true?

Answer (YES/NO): NO